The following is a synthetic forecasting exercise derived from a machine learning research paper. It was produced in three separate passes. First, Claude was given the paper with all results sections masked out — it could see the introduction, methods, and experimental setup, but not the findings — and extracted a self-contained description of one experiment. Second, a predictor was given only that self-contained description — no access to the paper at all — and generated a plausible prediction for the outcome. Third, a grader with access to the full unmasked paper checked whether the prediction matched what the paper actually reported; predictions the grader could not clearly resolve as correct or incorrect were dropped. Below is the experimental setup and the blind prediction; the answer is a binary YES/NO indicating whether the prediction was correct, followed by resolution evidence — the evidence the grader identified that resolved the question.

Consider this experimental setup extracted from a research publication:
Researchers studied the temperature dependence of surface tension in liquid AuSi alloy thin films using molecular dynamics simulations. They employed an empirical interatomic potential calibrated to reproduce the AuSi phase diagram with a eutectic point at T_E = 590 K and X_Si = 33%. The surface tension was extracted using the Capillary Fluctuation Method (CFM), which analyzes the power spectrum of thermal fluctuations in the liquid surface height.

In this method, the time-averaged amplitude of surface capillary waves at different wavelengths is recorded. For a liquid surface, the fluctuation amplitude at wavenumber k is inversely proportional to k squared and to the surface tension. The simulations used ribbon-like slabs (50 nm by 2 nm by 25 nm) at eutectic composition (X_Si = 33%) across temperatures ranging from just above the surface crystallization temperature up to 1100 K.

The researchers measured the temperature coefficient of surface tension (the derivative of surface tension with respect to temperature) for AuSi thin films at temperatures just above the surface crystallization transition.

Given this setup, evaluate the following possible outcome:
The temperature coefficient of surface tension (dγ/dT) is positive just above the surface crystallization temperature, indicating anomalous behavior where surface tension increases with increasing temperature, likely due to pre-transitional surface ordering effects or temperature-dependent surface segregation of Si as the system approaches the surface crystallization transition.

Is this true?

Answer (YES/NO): YES